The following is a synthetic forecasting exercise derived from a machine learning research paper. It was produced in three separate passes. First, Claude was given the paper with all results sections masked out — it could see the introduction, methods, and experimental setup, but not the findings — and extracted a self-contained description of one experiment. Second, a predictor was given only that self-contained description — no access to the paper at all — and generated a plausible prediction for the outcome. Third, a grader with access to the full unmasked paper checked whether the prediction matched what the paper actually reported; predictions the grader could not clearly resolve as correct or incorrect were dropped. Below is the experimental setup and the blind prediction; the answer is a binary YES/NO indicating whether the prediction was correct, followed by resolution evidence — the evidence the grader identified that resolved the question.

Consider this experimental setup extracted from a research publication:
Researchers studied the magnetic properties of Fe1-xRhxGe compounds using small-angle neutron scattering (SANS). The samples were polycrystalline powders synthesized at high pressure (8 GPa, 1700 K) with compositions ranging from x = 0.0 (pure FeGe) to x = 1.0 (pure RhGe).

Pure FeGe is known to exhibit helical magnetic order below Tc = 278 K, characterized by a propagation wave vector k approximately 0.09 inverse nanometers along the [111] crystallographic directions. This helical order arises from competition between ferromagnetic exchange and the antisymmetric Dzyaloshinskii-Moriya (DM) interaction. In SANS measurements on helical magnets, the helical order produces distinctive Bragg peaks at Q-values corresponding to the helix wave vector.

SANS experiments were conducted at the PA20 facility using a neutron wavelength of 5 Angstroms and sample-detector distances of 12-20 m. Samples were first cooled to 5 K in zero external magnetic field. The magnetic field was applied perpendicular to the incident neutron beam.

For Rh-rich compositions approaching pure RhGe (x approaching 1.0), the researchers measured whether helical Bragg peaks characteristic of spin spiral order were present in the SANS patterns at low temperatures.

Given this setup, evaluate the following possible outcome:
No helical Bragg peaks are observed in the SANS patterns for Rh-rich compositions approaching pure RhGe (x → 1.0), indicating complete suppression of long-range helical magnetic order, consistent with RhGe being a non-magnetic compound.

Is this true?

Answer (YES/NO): NO